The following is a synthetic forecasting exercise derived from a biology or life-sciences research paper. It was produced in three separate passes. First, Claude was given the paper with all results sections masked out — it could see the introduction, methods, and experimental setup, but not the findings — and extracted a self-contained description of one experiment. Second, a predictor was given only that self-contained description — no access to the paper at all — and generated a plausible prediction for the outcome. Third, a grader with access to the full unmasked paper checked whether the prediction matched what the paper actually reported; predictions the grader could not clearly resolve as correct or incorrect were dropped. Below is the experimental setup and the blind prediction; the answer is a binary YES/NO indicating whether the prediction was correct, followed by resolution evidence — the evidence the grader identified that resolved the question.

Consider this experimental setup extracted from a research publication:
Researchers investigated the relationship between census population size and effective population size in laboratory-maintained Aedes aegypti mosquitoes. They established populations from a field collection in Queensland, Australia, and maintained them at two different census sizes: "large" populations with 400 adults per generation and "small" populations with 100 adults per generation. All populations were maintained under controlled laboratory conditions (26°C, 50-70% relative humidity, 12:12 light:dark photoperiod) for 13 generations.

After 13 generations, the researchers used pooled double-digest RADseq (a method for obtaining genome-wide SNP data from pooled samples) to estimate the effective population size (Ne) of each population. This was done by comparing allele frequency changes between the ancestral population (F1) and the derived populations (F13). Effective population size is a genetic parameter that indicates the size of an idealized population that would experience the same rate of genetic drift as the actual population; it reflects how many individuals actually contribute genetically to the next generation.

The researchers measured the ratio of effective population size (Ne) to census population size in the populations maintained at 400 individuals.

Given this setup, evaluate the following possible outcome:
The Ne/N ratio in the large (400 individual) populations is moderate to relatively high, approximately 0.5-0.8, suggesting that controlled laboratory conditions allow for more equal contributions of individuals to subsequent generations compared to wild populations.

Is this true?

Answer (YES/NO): NO